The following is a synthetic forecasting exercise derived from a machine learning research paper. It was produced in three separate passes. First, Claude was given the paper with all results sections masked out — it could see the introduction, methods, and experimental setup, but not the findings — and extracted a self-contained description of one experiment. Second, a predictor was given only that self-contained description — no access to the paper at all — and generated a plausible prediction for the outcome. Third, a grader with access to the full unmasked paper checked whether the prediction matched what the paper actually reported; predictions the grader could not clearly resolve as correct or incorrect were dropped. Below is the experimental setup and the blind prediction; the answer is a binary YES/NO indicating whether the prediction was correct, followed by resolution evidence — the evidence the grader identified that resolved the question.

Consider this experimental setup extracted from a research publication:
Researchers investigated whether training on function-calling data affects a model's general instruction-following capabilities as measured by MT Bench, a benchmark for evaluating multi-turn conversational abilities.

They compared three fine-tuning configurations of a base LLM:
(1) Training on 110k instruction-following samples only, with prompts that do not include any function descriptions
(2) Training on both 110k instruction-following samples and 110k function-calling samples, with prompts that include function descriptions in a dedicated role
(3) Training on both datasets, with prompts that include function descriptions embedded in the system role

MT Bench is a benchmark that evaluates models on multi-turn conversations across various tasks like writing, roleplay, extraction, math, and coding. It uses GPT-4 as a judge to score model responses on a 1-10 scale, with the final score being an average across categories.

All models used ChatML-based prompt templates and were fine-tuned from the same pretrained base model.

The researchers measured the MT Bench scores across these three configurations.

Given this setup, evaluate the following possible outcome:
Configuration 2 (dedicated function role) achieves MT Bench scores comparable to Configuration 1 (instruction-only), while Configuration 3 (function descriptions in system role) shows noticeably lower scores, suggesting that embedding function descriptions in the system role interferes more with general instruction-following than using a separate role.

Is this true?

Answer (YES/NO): NO